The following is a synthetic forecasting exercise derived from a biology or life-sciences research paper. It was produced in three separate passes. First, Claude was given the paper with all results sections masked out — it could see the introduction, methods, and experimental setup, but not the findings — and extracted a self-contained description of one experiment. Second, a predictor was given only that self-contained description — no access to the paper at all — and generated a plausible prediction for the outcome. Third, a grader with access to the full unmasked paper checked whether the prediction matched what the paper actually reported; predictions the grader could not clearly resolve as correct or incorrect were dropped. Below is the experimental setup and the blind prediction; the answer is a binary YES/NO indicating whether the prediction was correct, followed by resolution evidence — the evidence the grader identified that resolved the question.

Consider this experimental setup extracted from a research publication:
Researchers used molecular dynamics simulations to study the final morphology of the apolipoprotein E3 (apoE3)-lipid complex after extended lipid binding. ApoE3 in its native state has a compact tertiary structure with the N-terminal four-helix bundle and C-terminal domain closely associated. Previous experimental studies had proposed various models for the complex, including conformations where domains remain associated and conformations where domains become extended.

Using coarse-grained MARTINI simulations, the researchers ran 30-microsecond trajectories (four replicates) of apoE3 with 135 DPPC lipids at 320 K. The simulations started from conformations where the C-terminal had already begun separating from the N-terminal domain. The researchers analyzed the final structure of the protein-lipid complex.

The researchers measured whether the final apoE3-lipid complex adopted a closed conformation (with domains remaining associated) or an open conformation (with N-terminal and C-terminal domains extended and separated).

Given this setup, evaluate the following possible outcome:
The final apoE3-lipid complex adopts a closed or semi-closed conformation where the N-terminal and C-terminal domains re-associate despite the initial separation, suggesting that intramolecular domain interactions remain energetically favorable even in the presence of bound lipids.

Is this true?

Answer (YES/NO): NO